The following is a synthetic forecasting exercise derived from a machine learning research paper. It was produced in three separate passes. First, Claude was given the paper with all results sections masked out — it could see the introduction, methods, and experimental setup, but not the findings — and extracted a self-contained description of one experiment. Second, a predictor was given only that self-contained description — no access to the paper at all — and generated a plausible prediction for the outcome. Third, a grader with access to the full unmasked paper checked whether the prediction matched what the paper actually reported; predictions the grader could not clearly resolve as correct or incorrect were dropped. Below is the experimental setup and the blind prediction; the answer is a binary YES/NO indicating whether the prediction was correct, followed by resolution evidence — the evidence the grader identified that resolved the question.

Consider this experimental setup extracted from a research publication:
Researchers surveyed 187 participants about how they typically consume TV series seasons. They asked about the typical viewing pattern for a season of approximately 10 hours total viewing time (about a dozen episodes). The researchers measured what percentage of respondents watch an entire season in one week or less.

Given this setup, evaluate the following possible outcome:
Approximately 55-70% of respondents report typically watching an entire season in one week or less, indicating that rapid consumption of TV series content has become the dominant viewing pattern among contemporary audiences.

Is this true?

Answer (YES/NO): NO